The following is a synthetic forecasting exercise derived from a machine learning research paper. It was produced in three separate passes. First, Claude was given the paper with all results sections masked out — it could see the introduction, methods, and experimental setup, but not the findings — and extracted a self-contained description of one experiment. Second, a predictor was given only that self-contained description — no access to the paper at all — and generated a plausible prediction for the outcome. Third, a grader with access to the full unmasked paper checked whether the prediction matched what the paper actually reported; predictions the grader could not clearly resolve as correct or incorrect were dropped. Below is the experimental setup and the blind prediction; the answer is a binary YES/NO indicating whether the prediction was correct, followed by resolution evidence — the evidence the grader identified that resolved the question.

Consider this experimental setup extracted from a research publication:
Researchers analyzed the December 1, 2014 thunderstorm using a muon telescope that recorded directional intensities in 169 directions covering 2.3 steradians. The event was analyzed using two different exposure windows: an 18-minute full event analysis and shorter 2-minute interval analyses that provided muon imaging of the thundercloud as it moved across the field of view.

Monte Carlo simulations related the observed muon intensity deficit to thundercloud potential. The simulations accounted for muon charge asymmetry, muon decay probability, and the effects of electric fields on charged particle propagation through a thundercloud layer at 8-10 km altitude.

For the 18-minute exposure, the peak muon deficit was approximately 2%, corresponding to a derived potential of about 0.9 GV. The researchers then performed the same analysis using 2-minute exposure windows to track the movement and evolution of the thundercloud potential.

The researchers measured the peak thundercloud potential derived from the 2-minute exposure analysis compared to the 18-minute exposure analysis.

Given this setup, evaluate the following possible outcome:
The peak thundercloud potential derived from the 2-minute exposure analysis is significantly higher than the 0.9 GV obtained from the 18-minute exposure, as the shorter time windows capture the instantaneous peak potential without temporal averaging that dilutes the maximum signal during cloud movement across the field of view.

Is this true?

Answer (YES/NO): YES